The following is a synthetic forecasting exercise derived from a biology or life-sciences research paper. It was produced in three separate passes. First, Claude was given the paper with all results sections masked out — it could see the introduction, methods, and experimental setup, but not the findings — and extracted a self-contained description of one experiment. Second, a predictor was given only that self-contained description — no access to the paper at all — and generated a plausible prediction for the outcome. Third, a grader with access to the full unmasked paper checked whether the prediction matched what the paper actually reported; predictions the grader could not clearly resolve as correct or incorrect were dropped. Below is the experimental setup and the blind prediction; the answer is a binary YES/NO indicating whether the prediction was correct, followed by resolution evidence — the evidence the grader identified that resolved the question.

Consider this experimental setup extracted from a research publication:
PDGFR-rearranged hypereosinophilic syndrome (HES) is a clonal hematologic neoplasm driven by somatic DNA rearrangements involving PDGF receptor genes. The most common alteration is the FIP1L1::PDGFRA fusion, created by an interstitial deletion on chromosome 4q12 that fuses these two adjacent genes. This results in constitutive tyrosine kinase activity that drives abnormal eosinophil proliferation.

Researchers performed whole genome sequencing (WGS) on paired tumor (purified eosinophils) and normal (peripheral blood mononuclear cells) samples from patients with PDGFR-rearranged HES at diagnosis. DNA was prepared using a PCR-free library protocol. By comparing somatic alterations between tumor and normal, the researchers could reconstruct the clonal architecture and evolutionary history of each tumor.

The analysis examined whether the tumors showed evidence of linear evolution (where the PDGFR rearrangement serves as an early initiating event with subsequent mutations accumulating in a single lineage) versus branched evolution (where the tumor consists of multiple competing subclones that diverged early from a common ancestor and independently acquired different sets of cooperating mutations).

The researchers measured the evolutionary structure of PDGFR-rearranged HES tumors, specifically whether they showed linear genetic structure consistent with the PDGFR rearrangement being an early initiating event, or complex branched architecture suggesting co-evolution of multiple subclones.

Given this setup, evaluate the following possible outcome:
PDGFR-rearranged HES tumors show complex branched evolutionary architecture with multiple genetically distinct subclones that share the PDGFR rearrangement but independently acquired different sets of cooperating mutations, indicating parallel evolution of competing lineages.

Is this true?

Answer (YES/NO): NO